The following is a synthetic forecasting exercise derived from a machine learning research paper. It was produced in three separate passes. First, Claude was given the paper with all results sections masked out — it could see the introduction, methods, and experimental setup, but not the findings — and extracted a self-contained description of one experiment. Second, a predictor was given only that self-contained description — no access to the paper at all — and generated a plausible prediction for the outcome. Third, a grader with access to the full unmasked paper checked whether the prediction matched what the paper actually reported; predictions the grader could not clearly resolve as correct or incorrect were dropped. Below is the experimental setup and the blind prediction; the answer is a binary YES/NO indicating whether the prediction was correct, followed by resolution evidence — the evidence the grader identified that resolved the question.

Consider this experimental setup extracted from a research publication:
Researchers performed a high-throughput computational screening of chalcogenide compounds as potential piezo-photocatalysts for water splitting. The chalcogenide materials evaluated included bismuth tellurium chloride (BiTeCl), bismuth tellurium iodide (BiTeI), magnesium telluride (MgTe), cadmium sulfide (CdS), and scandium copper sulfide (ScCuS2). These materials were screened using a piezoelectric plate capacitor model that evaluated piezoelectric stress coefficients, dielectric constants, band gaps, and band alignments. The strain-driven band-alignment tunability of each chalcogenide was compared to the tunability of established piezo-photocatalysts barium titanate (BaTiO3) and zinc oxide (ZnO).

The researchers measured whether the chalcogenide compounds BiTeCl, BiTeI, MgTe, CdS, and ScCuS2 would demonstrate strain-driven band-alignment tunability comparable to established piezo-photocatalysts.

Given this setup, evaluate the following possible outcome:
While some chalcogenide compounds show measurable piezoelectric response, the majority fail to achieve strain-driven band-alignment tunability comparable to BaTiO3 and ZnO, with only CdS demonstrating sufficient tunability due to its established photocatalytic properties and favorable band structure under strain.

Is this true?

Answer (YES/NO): NO